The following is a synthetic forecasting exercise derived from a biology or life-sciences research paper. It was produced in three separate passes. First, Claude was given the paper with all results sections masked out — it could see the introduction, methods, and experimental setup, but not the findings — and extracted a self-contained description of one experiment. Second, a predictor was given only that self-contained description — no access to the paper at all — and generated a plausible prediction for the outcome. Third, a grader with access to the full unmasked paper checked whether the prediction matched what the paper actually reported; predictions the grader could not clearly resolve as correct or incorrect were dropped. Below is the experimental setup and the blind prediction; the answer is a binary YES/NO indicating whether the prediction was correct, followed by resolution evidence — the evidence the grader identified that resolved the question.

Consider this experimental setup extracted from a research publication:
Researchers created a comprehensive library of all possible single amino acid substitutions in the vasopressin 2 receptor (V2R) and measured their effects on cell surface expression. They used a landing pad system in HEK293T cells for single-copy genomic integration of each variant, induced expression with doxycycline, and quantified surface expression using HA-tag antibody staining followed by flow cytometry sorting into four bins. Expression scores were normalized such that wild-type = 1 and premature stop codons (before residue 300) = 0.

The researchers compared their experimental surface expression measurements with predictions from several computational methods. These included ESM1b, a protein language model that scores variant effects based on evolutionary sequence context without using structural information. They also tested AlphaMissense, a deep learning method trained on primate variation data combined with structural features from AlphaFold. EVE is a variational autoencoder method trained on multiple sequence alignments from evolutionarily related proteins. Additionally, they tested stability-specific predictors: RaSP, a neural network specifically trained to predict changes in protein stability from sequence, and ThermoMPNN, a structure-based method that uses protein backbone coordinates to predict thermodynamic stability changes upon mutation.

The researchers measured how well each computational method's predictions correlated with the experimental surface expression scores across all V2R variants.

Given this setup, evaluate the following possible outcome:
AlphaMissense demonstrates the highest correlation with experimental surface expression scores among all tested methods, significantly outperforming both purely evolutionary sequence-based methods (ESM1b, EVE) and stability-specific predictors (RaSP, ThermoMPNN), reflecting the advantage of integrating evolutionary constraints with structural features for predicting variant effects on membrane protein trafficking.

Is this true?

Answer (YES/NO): NO